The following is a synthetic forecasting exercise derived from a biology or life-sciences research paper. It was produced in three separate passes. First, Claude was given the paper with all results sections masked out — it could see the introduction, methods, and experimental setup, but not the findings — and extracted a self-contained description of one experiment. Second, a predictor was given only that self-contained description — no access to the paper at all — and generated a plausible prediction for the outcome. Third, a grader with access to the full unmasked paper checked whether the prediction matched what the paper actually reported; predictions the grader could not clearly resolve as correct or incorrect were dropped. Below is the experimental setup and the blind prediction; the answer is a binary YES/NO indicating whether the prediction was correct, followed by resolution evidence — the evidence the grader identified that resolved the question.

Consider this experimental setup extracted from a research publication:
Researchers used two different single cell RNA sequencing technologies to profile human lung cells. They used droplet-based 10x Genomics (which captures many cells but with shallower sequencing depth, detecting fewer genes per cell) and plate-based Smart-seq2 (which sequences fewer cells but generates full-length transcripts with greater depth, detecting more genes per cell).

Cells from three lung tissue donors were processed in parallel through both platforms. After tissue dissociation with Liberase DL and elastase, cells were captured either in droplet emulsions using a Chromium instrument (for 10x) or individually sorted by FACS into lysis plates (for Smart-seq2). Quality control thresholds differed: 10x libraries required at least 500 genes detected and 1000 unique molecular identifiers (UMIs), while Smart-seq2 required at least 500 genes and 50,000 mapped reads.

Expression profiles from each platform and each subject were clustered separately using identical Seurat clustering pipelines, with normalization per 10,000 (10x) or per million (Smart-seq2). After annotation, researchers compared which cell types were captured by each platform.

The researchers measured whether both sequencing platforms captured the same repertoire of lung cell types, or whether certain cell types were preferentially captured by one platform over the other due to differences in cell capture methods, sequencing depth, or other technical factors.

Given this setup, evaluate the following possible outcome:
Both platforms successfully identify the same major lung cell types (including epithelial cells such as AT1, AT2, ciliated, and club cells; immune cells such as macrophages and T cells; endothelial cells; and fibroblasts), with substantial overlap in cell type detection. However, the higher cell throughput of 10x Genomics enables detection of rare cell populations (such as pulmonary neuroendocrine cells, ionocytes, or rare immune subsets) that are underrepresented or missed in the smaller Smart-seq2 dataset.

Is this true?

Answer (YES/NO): NO